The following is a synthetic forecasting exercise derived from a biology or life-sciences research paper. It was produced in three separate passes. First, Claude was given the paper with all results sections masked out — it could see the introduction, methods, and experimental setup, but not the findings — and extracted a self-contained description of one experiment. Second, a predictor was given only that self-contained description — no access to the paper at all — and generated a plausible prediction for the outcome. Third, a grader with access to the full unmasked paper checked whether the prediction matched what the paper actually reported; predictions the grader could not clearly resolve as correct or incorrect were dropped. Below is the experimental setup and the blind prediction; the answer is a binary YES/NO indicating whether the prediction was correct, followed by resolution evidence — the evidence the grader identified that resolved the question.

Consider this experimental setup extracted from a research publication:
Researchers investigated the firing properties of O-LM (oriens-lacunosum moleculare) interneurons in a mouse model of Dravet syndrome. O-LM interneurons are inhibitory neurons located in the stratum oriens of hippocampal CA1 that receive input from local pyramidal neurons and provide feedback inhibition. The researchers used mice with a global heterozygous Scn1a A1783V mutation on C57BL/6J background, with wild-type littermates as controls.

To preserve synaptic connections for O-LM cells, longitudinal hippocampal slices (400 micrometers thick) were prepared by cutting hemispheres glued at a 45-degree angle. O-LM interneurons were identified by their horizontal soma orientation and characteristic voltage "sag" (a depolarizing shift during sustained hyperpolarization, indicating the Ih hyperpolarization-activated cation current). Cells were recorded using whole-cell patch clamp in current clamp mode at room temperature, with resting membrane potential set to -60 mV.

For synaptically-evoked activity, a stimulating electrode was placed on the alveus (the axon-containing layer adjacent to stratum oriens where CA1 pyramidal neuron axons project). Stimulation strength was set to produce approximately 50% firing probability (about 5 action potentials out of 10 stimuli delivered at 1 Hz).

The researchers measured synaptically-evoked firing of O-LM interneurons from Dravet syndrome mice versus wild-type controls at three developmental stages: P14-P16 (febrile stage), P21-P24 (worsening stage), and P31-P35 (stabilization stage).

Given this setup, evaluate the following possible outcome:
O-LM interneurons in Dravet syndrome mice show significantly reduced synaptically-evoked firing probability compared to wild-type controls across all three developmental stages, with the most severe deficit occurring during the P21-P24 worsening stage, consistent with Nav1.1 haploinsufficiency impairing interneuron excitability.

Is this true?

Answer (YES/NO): YES